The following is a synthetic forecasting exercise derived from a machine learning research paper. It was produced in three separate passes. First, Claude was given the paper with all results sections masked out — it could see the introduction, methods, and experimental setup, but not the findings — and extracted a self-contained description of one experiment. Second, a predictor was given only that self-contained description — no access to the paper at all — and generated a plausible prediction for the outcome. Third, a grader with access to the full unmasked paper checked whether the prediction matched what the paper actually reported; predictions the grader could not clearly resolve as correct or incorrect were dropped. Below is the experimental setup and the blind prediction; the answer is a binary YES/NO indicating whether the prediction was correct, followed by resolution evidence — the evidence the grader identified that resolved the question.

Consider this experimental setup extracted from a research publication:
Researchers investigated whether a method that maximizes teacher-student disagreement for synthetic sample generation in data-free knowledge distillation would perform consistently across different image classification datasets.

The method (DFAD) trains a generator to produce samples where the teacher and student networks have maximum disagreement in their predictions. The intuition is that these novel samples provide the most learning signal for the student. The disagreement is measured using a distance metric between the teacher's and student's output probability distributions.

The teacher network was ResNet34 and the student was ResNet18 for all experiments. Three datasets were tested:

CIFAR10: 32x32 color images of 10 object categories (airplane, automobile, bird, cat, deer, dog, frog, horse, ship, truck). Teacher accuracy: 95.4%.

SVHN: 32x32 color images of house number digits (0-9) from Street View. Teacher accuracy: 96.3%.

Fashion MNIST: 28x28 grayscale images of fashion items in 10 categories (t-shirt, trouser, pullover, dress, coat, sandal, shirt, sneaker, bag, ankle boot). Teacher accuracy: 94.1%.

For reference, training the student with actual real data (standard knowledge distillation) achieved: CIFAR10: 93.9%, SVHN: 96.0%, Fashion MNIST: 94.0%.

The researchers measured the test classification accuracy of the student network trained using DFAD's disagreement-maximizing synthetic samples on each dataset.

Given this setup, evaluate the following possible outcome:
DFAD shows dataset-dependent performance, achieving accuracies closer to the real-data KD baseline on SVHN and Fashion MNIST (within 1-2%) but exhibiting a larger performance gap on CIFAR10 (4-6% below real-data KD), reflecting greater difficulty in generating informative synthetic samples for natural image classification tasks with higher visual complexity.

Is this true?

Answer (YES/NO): NO